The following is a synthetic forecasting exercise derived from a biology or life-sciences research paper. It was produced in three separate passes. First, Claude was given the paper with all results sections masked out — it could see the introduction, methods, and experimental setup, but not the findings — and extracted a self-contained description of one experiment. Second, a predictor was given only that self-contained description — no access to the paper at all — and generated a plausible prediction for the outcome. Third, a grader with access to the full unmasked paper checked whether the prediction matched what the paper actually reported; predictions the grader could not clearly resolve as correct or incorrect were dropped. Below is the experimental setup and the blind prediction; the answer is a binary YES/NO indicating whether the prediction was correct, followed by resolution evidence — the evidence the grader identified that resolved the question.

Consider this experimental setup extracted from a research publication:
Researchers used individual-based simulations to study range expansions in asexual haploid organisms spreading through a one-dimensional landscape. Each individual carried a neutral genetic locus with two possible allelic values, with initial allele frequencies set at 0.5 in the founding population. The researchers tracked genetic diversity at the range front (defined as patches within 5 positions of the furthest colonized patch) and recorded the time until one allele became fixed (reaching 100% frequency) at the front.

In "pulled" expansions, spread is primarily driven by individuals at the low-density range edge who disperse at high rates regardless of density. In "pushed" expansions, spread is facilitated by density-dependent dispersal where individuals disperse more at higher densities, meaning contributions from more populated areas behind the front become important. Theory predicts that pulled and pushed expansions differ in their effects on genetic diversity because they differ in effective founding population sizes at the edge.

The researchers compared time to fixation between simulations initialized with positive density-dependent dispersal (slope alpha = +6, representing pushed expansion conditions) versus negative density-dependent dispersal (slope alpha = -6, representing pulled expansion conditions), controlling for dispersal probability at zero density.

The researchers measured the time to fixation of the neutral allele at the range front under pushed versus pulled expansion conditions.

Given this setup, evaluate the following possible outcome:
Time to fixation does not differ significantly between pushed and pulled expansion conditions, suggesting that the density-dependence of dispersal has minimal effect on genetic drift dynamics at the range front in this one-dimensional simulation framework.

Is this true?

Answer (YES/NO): NO